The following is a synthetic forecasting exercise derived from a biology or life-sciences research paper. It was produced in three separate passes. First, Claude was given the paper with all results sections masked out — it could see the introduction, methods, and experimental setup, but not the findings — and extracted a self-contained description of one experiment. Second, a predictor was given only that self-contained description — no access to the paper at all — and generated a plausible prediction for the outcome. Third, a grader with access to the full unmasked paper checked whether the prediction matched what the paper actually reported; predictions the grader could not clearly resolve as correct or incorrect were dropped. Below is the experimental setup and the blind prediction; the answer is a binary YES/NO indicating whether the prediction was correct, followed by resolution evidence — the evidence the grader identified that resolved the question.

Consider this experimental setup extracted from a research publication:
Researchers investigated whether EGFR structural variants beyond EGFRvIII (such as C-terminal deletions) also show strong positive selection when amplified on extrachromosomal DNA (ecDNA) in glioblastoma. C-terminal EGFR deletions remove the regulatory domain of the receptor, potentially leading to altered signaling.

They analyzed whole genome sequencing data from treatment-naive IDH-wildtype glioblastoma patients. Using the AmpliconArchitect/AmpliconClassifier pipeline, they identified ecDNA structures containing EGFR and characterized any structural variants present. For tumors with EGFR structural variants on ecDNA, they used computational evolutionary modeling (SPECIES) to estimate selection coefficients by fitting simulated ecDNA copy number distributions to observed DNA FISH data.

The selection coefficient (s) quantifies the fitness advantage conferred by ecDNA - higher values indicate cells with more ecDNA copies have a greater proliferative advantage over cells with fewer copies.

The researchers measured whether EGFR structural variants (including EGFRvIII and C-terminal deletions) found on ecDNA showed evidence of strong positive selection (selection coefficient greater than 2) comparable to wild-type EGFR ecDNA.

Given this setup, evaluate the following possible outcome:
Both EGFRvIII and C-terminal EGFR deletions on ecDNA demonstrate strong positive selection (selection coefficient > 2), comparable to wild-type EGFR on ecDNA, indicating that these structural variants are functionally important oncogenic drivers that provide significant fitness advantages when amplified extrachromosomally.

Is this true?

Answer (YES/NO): YES